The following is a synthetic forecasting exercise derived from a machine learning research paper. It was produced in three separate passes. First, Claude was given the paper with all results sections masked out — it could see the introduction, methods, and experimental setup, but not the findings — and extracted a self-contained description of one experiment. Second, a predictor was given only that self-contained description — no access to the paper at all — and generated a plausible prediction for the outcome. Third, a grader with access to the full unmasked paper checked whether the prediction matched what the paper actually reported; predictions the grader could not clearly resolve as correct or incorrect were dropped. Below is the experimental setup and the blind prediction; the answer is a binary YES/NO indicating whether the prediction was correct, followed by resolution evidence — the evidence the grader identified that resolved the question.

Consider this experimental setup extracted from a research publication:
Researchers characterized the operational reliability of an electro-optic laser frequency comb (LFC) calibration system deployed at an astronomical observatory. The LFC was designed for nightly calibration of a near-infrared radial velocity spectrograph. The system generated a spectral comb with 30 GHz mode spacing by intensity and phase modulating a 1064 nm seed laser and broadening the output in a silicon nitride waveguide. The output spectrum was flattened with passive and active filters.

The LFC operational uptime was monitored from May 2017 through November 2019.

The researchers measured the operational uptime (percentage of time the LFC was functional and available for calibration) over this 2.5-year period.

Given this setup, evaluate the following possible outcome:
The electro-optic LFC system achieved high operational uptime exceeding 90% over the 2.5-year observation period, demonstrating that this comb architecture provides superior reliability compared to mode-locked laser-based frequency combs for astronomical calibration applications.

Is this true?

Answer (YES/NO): NO